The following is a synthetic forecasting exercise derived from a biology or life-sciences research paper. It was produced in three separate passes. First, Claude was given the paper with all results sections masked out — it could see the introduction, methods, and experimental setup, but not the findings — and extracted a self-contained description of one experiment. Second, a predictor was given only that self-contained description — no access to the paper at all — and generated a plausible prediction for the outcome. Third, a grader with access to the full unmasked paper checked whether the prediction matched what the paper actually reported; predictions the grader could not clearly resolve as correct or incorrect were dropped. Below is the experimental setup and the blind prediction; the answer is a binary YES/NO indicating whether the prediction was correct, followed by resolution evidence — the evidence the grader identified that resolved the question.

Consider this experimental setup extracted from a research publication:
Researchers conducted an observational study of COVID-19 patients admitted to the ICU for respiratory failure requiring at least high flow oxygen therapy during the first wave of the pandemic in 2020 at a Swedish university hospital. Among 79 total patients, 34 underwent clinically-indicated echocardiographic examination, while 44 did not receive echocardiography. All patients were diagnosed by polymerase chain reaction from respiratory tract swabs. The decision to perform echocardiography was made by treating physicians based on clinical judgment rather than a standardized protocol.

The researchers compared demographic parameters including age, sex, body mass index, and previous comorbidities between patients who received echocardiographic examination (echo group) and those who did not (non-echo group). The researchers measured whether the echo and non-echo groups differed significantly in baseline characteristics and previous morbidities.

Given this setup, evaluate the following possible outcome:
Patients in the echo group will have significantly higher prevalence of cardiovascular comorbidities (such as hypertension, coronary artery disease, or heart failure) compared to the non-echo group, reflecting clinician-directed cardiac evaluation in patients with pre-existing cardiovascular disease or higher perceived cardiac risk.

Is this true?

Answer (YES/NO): NO